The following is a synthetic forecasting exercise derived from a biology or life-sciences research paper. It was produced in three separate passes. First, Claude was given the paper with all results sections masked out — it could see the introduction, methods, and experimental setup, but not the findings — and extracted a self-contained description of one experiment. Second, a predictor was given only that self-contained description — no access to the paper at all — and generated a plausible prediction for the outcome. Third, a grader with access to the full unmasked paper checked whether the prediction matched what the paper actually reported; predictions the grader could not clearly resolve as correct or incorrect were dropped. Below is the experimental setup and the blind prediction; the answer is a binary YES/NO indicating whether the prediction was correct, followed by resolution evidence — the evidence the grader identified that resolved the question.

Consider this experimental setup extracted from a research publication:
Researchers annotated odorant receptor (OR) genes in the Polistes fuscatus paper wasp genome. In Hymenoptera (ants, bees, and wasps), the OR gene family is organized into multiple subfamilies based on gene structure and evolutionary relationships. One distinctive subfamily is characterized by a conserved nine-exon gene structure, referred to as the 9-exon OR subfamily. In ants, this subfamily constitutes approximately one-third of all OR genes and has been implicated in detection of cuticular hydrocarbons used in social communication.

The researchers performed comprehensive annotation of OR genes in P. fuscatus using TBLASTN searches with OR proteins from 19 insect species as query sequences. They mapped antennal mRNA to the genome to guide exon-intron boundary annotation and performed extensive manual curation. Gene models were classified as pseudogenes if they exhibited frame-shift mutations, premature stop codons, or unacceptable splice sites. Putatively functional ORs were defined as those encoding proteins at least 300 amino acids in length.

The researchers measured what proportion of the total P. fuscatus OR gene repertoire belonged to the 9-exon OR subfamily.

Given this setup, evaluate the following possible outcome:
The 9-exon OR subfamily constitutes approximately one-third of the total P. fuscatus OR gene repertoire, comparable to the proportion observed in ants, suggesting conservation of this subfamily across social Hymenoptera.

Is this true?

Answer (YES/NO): NO